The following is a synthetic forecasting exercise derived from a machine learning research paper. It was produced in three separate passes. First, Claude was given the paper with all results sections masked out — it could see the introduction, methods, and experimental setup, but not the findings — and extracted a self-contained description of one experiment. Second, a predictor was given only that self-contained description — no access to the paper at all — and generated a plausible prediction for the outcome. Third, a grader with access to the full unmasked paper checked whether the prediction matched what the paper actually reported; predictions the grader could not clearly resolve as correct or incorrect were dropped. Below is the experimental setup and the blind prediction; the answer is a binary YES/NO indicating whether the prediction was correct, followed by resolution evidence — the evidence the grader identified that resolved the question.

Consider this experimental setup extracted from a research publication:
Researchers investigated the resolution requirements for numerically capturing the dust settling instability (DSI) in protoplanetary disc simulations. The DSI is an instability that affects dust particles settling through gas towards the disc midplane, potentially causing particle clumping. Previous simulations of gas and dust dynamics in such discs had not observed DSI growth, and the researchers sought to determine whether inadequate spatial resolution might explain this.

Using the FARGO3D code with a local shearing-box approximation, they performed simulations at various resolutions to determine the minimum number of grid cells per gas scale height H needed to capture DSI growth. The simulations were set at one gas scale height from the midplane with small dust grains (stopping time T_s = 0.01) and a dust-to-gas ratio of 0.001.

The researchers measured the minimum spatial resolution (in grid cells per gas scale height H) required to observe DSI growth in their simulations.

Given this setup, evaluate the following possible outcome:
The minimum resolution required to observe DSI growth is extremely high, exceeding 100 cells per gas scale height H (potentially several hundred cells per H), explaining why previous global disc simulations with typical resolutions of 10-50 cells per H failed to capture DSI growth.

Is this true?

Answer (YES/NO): NO